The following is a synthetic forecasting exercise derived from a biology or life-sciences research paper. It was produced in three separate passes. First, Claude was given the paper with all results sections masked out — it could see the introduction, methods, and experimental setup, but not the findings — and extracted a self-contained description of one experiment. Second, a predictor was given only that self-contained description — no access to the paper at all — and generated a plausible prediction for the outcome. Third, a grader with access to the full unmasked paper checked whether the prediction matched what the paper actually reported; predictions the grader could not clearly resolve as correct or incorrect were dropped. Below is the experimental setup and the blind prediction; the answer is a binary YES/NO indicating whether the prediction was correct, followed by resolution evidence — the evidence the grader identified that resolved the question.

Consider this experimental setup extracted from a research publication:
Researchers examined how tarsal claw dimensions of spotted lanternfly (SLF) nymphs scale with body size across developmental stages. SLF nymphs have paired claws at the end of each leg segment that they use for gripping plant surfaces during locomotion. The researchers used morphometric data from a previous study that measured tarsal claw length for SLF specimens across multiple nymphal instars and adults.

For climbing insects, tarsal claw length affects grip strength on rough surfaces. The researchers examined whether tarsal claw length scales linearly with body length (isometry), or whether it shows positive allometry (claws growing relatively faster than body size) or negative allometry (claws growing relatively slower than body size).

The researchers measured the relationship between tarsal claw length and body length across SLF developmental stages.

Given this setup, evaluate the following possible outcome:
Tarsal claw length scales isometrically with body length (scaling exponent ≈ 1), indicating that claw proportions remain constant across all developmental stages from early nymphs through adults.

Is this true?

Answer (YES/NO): YES